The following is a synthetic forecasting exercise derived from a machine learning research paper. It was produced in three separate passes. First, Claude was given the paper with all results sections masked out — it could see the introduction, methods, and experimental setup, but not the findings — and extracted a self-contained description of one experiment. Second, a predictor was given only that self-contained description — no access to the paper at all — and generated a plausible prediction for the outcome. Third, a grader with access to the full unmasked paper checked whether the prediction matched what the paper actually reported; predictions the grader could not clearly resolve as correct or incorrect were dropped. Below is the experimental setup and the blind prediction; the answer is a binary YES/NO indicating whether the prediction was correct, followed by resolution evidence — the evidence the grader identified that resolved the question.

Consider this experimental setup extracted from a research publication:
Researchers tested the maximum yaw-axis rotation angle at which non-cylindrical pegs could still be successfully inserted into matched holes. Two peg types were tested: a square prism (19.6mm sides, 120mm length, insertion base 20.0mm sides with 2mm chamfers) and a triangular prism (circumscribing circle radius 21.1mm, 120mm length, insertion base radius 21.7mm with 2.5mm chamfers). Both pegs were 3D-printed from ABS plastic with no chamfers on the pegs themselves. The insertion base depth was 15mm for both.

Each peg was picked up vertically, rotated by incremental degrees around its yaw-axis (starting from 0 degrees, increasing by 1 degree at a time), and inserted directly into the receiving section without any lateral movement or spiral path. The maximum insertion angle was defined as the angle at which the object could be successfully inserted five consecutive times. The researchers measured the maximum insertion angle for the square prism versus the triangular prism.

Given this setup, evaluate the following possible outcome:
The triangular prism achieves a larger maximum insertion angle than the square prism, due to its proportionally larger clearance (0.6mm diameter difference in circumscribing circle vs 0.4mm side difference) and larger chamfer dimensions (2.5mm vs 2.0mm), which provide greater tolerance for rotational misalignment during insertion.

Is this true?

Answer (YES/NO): YES